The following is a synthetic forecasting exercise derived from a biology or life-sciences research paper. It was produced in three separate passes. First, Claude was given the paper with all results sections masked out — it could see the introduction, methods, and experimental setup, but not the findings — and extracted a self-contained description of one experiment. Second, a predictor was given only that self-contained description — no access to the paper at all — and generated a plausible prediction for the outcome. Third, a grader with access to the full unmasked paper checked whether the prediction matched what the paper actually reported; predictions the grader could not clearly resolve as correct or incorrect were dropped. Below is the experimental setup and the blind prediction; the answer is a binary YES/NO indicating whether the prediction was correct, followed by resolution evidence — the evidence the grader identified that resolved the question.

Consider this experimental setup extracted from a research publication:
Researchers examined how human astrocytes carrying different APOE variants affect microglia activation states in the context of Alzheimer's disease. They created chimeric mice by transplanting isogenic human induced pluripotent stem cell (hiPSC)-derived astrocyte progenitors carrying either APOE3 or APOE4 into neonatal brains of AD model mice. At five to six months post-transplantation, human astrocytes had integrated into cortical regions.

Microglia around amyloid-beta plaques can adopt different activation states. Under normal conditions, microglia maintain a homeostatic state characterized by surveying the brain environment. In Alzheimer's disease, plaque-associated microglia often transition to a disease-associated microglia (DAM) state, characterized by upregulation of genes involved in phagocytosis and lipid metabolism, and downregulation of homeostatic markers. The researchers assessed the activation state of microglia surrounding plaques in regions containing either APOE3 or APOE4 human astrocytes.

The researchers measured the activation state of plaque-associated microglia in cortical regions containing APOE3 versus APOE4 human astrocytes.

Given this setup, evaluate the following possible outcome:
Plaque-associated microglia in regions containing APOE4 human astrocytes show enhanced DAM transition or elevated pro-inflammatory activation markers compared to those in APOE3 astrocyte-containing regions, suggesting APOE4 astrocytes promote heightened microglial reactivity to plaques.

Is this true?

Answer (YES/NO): YES